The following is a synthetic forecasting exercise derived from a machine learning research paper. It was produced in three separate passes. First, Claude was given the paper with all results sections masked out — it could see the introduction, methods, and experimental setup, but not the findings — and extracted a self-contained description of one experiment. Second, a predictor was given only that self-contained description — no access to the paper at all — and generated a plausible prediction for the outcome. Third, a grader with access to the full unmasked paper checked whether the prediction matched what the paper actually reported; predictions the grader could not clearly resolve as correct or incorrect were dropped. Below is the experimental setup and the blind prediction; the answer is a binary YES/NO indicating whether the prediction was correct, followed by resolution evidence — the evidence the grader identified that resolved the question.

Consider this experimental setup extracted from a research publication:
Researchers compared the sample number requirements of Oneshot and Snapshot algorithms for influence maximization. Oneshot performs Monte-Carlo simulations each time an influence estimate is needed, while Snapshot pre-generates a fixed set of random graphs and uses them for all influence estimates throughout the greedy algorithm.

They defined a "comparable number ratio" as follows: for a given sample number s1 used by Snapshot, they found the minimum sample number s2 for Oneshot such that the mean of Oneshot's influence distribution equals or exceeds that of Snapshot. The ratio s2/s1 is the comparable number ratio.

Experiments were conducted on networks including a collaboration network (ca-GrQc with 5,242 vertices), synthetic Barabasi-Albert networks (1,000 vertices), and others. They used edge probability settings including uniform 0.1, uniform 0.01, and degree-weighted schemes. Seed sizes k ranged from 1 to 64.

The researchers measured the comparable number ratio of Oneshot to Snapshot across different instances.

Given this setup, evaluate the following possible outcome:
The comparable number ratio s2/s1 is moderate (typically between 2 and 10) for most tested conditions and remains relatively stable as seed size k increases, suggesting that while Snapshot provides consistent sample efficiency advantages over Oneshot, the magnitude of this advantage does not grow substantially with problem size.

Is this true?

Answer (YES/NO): NO